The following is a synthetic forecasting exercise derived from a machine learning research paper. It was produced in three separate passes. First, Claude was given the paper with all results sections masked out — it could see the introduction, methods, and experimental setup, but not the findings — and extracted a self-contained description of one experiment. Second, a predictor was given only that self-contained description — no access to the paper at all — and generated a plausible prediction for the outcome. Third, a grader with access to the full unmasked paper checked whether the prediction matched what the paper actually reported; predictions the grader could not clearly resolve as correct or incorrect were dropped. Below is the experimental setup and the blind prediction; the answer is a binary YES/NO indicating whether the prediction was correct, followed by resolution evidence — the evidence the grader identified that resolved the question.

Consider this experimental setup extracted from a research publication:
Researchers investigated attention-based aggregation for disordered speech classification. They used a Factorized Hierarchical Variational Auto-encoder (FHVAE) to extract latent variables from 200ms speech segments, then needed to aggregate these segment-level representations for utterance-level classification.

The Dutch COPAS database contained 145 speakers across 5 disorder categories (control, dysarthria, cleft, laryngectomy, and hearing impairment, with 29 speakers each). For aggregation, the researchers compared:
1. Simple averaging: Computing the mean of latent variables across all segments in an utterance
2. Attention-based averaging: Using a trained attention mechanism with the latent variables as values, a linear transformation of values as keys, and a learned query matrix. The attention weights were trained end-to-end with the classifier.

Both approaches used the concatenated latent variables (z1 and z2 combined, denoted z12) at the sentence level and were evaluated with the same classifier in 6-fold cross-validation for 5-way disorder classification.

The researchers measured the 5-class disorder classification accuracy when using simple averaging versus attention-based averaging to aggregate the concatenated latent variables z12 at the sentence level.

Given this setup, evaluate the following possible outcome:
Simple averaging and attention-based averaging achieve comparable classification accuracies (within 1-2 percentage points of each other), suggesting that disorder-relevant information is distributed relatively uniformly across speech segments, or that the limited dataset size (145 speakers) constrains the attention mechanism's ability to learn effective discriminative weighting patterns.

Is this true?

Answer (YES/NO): NO